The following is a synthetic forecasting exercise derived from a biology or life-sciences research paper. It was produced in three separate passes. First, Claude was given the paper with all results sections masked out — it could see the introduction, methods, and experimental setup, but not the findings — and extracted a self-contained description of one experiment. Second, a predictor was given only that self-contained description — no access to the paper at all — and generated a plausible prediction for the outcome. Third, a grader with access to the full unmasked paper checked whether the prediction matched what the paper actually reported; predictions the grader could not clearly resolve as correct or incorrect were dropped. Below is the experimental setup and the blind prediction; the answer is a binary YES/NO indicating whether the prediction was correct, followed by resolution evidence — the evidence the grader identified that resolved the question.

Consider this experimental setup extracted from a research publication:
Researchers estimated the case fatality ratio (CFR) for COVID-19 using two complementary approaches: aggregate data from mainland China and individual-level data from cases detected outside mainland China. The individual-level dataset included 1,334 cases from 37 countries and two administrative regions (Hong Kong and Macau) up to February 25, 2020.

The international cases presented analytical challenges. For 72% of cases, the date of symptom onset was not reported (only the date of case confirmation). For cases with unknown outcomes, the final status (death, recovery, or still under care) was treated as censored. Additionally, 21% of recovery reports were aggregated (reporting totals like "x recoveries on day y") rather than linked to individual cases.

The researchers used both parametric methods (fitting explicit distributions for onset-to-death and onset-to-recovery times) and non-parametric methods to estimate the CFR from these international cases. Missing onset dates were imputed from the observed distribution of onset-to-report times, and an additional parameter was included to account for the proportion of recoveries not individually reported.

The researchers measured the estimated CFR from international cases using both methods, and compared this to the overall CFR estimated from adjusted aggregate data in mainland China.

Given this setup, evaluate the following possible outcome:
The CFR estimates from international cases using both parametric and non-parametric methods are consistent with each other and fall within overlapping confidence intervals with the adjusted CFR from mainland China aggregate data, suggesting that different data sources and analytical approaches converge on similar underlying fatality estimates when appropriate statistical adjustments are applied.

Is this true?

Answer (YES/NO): YES